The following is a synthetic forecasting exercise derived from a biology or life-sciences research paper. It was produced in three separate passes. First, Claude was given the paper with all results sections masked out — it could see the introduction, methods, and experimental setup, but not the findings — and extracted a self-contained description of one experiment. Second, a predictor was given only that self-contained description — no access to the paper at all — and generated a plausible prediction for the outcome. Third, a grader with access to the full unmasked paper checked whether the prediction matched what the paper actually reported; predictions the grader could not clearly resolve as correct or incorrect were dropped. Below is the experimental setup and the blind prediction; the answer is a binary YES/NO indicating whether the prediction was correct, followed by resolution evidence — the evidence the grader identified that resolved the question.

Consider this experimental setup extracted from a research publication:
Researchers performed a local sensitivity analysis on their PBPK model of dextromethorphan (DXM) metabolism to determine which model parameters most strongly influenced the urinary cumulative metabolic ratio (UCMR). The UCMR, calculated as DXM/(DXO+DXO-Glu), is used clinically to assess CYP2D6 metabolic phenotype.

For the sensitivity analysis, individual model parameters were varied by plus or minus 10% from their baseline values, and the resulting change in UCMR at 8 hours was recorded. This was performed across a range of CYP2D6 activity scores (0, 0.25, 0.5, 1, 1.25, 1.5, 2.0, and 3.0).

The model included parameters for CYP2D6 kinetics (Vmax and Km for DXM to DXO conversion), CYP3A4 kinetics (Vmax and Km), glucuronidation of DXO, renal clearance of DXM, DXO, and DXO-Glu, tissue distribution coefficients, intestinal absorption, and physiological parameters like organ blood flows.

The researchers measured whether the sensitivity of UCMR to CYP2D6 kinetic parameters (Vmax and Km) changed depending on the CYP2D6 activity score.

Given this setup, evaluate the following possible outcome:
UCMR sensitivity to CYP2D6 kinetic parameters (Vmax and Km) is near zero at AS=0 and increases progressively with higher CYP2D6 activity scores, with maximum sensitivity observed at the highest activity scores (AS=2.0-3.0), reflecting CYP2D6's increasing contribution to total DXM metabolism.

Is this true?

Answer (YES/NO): NO